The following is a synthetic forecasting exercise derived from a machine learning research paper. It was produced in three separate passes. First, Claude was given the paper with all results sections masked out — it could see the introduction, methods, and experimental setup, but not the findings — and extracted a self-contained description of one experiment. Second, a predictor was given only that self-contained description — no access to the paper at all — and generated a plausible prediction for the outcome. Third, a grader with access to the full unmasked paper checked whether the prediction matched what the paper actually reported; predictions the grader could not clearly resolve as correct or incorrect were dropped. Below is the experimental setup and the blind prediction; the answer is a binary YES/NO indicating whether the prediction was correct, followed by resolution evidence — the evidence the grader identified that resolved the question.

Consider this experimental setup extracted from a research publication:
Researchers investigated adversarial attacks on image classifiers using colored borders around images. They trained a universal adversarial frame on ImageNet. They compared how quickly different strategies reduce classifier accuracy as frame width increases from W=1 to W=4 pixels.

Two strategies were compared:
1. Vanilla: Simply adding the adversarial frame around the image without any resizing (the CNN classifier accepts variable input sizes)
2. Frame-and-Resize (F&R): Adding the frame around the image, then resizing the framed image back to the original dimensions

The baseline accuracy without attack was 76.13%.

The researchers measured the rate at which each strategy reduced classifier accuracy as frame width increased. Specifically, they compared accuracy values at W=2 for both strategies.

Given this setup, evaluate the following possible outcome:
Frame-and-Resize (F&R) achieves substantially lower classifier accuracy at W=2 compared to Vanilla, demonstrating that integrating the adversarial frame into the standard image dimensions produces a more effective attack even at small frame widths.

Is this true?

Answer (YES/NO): NO